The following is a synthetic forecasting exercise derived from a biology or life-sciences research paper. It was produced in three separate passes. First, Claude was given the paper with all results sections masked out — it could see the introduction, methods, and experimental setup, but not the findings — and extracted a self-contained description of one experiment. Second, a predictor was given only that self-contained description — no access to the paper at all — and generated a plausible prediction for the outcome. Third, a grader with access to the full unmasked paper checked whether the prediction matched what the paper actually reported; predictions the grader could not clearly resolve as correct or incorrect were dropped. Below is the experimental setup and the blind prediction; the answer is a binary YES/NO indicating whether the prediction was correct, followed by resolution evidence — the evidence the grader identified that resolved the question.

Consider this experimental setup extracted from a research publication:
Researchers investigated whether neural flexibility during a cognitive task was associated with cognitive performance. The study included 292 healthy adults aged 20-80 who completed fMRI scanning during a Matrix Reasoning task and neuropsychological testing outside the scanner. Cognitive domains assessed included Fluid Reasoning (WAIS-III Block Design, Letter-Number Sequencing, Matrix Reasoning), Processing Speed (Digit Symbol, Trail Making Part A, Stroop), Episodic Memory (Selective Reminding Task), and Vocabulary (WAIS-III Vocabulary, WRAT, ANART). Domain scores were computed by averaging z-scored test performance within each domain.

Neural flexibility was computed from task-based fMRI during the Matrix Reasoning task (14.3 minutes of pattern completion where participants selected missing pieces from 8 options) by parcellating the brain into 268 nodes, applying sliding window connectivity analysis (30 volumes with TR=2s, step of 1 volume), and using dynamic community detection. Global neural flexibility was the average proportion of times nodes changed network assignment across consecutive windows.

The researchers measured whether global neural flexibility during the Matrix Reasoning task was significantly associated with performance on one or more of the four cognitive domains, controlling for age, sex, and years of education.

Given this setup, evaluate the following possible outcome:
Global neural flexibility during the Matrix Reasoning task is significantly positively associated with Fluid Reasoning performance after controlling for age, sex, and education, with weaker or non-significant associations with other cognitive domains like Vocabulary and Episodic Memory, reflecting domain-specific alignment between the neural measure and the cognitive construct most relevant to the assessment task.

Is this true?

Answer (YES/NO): NO